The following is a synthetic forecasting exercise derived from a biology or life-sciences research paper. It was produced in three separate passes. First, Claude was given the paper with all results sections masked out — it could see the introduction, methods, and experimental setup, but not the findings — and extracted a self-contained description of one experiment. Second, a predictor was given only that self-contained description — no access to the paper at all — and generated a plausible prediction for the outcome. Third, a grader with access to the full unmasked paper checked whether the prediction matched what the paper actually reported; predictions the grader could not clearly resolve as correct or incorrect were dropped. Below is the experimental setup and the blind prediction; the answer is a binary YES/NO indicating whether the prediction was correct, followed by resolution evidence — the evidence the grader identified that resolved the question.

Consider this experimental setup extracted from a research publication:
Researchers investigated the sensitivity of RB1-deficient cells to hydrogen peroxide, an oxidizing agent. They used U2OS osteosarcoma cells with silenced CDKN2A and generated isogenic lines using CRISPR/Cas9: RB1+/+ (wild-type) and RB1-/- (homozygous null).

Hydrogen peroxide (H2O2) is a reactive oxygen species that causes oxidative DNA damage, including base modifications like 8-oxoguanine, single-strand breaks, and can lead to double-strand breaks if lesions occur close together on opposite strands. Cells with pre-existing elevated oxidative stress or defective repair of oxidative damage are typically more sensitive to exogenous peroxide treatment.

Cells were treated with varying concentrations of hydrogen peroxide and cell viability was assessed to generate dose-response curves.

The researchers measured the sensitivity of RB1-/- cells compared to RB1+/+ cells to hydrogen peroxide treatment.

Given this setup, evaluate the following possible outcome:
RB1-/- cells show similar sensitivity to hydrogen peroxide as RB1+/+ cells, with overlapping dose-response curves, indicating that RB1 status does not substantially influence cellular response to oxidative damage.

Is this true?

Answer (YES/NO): NO